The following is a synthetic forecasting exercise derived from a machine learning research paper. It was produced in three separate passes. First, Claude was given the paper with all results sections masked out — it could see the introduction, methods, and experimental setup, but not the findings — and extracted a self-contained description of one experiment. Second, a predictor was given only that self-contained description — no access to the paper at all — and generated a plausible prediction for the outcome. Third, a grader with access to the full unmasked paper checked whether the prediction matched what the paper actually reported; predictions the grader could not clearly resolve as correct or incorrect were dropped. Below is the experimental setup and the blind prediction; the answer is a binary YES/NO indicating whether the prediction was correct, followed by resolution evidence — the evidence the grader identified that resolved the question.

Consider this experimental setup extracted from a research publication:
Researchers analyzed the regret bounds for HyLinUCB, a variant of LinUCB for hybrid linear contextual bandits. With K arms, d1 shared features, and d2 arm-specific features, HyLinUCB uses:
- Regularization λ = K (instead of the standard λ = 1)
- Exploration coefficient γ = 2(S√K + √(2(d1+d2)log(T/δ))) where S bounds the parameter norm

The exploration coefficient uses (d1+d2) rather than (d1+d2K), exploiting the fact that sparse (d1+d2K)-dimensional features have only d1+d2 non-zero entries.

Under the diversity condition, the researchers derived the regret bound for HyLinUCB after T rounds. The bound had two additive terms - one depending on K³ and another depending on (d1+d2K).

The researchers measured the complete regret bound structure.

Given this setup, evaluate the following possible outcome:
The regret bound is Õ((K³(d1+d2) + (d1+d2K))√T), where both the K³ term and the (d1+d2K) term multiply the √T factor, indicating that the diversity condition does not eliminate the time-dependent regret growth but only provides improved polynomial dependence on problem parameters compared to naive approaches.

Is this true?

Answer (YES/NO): NO